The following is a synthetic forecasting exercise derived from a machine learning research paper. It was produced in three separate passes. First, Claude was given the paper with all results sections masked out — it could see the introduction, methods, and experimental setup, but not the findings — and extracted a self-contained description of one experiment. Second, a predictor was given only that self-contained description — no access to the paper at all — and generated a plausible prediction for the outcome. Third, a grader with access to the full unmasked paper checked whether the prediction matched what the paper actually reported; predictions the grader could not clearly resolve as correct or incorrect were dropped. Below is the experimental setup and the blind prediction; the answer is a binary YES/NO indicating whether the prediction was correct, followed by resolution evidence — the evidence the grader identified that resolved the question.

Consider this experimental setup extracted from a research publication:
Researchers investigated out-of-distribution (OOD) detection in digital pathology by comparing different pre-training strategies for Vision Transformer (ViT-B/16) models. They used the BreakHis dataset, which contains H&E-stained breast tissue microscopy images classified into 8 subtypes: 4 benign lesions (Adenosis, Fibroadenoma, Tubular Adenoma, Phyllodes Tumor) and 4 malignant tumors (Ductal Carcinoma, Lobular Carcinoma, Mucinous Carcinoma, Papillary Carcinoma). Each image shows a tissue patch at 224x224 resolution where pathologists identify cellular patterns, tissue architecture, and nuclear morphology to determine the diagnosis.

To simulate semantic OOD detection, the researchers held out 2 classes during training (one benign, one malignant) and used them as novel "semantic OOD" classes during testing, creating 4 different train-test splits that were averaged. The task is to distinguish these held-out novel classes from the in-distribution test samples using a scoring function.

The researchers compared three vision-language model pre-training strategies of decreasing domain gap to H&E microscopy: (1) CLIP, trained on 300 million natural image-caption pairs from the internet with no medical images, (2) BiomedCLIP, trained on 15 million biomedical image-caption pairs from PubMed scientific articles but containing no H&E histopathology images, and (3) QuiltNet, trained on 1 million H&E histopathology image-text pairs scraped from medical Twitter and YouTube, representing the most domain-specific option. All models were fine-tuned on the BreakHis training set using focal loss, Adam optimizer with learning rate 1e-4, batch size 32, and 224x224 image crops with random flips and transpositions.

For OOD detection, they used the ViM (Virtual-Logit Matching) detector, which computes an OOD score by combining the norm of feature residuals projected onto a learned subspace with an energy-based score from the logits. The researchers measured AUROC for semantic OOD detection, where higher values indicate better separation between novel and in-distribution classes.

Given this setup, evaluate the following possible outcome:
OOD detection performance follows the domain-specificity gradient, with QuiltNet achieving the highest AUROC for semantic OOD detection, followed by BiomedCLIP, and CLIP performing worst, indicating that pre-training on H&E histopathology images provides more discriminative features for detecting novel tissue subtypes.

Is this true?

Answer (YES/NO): NO